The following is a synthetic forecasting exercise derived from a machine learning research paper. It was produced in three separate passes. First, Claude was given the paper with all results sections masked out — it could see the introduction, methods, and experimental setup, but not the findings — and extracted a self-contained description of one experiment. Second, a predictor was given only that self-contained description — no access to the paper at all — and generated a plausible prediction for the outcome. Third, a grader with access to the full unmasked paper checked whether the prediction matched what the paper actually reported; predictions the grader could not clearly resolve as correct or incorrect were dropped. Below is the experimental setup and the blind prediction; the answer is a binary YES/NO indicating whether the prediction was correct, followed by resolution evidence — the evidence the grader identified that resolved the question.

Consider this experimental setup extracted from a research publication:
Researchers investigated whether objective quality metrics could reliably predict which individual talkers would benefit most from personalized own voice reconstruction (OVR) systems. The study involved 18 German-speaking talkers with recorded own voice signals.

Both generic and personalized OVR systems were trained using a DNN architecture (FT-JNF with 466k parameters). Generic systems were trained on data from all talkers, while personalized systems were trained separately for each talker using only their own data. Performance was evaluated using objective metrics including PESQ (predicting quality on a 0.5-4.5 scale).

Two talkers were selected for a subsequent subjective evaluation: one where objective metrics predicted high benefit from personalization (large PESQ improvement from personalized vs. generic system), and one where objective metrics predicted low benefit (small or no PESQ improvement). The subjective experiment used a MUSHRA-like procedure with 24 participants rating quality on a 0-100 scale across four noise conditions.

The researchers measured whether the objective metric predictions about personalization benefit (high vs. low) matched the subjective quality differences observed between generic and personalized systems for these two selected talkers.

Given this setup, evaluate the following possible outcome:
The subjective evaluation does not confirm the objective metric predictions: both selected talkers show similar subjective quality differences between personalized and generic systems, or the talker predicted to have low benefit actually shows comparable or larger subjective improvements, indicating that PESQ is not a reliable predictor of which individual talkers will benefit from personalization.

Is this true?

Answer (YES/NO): YES